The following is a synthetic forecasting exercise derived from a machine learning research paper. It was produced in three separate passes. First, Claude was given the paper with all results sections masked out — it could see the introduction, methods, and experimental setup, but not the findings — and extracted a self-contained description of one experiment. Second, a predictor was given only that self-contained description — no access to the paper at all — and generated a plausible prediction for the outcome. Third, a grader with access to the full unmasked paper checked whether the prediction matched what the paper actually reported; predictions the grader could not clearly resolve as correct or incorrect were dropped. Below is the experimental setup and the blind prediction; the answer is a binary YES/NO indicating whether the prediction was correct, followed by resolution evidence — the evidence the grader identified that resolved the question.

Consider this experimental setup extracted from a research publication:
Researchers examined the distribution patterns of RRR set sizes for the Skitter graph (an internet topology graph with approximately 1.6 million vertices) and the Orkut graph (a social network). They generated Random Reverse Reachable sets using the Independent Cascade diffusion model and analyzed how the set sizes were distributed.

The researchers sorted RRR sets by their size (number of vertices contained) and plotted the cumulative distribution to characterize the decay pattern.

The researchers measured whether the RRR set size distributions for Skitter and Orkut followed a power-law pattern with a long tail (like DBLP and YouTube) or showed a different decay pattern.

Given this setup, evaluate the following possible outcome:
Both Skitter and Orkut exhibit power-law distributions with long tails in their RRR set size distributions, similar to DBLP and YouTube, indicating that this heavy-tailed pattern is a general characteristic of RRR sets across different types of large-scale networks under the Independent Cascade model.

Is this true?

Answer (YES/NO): NO